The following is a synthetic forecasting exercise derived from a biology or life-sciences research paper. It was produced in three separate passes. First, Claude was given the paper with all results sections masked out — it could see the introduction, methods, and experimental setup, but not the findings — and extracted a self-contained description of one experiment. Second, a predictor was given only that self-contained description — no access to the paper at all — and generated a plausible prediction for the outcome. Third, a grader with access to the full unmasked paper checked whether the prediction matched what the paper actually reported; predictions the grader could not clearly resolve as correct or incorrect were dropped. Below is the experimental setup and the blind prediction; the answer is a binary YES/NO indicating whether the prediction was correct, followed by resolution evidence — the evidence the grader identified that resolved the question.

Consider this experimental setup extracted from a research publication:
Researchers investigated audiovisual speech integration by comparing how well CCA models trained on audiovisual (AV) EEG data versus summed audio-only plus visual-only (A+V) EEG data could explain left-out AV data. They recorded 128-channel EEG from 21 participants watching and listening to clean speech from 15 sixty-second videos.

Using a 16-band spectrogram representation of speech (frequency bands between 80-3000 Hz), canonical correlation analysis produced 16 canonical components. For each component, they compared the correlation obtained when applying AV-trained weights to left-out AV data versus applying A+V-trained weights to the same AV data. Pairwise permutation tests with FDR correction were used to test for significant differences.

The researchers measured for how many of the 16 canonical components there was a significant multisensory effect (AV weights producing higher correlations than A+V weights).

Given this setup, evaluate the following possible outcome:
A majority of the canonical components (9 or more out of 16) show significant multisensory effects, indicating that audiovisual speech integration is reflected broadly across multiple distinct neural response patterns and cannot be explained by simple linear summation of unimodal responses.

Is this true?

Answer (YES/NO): YES